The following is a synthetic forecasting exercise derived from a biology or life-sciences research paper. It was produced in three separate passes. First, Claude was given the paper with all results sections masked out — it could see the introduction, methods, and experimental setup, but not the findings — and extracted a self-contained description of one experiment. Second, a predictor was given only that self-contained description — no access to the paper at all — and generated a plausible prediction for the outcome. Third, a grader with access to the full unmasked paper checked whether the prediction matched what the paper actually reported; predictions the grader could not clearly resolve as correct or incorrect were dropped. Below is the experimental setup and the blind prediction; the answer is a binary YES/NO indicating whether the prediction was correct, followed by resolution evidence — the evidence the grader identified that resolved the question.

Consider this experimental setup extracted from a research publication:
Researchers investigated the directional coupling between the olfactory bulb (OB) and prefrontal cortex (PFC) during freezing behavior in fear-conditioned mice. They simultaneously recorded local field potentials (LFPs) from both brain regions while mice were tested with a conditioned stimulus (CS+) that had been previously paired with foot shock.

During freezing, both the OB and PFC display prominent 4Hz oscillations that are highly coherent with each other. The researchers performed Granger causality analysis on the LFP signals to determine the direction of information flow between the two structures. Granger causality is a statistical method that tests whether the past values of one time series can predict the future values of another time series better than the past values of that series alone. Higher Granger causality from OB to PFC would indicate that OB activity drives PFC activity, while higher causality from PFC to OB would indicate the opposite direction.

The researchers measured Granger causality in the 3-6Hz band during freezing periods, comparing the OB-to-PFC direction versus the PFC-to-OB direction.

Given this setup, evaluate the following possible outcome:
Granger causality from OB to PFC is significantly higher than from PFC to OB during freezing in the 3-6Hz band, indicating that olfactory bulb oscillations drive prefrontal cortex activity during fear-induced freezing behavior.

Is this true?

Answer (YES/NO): YES